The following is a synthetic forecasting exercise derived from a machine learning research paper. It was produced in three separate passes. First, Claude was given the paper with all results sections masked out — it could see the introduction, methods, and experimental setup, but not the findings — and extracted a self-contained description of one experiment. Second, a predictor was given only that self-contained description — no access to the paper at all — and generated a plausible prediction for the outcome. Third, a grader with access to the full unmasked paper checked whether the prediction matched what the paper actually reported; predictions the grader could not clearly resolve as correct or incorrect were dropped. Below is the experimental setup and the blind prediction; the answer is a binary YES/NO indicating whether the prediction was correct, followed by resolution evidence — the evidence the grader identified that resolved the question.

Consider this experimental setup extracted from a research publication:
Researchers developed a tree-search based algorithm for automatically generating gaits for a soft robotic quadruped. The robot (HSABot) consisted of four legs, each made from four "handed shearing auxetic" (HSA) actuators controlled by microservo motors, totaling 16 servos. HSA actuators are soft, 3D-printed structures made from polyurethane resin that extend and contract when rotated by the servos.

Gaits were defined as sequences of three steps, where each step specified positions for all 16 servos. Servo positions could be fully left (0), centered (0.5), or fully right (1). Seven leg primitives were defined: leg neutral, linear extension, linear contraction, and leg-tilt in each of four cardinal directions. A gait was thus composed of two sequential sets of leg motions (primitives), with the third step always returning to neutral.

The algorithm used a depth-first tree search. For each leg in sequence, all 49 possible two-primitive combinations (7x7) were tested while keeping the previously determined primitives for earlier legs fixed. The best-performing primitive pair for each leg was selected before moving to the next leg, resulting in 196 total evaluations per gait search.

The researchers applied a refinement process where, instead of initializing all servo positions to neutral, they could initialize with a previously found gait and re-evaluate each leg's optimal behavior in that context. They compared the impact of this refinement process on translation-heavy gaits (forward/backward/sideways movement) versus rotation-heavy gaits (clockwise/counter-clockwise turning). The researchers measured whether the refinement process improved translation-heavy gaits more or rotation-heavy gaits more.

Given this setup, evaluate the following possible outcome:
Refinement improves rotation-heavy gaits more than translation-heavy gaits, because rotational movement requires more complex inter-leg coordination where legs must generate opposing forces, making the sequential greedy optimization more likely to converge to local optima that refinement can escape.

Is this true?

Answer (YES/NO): NO